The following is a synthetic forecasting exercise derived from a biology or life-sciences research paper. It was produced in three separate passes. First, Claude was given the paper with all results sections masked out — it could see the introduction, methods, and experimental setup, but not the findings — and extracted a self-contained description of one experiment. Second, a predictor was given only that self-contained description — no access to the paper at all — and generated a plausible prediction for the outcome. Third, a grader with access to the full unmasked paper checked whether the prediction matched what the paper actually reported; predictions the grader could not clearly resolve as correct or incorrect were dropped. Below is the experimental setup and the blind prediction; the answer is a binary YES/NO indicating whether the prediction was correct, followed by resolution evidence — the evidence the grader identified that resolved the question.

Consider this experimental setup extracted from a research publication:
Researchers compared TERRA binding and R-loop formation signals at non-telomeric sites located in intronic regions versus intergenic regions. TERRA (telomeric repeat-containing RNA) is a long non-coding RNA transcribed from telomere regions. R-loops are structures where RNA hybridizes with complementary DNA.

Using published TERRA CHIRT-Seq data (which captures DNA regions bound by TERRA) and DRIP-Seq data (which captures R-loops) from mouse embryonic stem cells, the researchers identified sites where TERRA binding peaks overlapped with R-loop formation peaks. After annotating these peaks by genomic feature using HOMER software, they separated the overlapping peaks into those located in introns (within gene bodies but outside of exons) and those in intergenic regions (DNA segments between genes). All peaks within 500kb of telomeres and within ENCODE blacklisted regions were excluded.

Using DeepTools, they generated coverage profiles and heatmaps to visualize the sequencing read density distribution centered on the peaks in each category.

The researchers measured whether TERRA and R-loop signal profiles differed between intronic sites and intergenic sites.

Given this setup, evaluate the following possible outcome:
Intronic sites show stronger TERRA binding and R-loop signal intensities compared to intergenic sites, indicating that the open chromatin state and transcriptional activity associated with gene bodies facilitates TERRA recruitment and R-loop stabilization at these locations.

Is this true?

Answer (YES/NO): NO